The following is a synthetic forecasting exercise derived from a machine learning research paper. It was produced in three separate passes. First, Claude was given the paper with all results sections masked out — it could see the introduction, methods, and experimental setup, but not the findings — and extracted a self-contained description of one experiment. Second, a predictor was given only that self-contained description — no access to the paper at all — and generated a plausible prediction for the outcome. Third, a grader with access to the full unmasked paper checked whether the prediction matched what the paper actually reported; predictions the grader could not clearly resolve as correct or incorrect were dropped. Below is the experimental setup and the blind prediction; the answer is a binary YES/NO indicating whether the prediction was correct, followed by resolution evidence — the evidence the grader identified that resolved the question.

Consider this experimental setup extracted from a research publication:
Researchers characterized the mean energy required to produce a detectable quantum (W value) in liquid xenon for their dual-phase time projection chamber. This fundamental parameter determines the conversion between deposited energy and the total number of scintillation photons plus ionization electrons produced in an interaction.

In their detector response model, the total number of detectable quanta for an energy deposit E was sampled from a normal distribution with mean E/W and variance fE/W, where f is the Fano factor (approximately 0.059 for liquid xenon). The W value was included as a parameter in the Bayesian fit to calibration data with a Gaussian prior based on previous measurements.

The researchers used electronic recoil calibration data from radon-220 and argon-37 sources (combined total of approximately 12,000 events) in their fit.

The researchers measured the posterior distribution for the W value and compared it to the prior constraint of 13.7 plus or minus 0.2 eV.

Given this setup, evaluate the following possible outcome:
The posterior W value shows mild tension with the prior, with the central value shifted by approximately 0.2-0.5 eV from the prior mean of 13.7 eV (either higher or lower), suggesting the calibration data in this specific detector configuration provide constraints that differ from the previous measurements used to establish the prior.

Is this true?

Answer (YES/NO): NO